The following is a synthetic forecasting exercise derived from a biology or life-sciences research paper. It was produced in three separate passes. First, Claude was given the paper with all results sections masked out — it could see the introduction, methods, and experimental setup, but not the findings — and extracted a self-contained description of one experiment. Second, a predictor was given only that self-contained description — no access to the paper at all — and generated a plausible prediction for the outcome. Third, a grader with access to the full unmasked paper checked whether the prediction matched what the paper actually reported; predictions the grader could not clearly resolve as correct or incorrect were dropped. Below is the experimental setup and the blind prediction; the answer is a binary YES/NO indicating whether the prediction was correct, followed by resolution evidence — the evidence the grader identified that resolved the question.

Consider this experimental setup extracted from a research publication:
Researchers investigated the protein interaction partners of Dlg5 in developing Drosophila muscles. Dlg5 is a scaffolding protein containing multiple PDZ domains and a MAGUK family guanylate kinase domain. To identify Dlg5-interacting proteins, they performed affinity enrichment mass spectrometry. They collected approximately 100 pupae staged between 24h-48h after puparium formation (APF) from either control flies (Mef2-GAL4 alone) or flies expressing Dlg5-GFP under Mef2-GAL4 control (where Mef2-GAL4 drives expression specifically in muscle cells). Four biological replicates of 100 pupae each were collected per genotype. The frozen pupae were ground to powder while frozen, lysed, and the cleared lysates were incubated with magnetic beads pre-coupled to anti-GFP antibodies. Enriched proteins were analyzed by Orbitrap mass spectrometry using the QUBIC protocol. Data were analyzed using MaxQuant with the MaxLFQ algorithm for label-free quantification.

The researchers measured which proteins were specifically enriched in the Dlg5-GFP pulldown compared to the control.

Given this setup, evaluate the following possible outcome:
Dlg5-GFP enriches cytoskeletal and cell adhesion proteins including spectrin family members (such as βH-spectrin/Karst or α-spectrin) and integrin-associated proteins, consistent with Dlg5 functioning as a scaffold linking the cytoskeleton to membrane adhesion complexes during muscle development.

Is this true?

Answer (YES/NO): NO